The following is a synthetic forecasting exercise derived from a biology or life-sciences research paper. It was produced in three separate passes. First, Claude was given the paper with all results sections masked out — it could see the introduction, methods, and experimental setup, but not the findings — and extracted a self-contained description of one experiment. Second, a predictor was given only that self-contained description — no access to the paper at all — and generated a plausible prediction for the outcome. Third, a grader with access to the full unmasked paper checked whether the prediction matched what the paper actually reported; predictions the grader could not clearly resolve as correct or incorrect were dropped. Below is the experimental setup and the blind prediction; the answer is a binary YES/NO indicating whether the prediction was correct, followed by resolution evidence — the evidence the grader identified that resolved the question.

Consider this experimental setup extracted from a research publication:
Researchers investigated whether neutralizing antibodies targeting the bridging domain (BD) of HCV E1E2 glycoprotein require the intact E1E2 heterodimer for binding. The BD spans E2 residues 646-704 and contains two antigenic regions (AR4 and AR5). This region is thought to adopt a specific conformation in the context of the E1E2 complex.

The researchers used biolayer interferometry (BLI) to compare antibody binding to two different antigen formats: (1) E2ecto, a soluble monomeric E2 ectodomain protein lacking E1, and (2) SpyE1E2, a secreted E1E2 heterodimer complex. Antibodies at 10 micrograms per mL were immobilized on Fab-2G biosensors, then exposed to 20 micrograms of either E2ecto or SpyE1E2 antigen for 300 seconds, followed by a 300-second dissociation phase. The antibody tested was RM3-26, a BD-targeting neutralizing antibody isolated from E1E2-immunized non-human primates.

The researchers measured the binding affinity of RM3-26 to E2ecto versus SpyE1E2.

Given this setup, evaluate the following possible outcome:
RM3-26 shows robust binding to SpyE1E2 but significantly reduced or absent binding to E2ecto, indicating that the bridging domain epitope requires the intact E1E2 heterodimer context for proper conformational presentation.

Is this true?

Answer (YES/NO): YES